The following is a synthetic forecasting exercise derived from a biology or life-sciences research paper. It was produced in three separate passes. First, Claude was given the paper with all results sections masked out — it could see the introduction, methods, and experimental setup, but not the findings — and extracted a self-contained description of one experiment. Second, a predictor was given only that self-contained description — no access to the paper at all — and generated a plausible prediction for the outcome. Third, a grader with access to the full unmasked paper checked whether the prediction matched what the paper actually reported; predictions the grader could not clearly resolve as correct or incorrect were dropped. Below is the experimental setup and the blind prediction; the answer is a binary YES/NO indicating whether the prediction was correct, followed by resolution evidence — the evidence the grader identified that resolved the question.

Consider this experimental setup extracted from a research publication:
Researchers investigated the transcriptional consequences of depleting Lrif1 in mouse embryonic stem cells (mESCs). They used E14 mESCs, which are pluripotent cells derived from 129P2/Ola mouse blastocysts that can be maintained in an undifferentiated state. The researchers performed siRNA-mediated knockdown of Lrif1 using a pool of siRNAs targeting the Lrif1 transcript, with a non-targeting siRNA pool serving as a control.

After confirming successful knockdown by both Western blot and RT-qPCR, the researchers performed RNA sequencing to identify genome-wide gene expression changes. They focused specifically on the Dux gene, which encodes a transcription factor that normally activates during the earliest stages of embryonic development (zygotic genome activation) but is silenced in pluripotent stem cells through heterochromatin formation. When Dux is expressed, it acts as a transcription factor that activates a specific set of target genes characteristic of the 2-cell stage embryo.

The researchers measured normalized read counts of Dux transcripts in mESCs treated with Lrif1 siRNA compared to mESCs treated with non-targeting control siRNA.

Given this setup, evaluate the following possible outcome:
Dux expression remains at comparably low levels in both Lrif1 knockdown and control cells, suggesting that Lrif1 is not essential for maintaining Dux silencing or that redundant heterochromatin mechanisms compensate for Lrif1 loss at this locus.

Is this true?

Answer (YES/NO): NO